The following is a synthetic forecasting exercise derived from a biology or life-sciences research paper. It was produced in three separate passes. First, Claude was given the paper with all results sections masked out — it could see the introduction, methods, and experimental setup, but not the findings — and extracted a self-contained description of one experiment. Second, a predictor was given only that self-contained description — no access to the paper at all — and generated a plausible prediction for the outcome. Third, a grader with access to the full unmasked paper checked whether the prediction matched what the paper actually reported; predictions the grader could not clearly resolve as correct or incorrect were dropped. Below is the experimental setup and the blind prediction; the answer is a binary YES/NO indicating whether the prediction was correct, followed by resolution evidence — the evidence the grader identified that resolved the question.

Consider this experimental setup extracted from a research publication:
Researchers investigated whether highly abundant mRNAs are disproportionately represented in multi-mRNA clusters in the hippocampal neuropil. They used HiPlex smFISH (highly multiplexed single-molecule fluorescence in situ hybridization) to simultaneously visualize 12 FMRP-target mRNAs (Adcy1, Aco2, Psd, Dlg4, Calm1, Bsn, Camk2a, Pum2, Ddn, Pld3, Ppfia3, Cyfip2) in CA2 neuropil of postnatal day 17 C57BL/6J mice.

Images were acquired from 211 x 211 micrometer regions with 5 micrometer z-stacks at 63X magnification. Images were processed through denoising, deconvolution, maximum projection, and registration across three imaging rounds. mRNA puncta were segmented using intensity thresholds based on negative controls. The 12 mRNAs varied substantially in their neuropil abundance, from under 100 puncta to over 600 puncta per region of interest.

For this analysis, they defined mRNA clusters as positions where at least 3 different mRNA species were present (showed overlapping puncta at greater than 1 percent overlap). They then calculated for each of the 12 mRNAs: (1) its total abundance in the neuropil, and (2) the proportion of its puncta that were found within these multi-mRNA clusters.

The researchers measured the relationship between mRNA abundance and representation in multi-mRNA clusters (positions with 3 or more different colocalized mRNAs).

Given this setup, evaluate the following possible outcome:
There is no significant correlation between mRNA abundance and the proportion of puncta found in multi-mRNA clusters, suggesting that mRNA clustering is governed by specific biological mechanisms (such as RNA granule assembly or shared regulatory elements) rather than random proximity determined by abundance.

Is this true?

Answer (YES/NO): NO